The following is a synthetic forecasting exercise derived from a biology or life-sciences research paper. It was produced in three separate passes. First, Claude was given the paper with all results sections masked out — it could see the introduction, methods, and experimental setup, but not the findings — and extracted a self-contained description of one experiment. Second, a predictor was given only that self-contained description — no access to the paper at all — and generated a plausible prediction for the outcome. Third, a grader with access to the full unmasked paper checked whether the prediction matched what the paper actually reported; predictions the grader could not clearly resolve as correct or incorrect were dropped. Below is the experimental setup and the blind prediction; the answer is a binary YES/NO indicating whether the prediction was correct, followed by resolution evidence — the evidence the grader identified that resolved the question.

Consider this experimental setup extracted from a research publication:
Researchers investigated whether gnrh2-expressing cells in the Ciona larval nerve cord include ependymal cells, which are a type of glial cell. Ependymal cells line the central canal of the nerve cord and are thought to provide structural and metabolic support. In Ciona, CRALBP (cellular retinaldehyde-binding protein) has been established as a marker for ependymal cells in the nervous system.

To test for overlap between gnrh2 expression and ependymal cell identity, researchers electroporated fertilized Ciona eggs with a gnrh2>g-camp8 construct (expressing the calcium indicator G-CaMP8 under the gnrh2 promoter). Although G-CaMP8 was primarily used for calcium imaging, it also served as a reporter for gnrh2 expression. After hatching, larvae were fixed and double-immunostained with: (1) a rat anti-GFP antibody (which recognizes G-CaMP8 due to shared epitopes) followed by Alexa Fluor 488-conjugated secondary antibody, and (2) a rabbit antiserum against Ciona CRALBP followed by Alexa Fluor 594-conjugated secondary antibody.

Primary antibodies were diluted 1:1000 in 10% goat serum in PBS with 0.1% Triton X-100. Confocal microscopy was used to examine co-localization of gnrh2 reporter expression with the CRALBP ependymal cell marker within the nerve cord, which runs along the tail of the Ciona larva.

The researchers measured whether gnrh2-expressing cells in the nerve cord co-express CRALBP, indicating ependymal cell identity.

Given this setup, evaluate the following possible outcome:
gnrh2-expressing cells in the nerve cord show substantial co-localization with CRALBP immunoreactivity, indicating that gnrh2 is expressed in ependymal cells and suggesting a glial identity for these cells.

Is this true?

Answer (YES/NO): NO